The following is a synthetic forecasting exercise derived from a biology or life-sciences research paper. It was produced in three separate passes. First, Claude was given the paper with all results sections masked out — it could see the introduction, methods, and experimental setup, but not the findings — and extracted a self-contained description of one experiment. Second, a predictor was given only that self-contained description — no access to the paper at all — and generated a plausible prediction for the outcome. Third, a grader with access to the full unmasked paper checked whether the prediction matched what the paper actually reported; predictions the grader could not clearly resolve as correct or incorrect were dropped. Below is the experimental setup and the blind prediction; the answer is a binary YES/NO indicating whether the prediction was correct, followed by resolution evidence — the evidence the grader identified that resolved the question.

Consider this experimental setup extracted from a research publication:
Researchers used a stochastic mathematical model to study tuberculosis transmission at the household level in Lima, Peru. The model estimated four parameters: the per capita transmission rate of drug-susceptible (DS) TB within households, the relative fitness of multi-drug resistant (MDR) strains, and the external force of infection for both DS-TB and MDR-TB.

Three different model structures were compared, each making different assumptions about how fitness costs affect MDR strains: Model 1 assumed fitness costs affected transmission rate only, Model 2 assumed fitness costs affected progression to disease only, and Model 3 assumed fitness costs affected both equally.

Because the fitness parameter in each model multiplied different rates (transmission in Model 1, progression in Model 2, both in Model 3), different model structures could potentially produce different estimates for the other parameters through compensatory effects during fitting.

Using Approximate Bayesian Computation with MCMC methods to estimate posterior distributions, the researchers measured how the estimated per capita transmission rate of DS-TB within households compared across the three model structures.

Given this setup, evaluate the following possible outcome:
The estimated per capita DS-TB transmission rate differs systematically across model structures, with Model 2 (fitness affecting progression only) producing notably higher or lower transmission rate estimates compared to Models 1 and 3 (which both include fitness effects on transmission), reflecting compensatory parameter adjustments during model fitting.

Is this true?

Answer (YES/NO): NO